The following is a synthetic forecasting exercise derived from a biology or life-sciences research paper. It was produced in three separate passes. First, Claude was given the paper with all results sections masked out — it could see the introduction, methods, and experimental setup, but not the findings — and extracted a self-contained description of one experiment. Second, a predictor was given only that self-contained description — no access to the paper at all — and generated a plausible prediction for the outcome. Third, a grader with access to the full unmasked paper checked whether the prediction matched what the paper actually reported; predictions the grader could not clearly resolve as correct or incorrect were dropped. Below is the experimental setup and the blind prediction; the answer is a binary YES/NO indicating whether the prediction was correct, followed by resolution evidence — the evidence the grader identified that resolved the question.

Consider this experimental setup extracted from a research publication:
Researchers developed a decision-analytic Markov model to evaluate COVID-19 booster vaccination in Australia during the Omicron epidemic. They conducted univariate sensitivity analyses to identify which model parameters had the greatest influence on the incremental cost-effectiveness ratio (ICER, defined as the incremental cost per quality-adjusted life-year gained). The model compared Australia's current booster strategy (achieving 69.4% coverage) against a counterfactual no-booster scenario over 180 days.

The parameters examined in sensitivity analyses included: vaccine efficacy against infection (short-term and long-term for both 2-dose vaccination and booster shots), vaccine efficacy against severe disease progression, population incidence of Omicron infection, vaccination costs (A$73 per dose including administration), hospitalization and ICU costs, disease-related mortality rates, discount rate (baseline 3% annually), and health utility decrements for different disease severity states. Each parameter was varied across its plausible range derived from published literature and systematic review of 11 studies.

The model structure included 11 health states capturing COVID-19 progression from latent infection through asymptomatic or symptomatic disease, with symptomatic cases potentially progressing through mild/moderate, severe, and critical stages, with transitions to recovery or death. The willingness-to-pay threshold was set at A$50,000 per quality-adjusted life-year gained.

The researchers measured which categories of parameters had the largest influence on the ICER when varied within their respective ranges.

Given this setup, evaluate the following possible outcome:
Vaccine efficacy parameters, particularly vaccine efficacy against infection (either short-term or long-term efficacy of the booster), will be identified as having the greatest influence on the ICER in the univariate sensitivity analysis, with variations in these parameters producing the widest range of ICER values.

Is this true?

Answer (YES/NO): NO